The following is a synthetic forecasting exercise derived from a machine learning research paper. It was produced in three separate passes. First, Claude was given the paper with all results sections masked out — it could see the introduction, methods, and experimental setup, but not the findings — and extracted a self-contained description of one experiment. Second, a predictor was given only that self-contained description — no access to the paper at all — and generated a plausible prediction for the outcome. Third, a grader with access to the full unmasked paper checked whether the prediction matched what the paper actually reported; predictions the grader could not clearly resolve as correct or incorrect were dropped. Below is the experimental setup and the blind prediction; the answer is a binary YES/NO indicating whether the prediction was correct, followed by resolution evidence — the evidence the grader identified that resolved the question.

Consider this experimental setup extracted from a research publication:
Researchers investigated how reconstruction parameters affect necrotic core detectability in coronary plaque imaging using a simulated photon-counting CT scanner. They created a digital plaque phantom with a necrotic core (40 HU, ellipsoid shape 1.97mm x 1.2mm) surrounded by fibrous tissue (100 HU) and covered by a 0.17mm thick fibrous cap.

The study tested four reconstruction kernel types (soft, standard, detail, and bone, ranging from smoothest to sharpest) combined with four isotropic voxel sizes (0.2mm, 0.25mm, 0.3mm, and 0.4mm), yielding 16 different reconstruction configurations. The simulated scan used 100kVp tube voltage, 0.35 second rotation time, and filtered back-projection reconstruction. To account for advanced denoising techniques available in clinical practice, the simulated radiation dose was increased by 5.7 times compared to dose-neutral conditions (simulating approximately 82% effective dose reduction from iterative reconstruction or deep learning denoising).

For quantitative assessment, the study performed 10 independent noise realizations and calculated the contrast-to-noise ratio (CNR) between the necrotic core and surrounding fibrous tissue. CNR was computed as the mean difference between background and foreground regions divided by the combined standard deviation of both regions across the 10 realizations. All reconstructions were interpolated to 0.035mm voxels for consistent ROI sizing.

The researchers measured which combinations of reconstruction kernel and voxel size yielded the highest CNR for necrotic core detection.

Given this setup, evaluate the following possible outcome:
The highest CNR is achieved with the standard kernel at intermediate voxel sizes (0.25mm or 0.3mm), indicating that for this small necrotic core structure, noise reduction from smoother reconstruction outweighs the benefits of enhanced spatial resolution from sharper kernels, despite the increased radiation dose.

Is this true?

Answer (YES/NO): NO